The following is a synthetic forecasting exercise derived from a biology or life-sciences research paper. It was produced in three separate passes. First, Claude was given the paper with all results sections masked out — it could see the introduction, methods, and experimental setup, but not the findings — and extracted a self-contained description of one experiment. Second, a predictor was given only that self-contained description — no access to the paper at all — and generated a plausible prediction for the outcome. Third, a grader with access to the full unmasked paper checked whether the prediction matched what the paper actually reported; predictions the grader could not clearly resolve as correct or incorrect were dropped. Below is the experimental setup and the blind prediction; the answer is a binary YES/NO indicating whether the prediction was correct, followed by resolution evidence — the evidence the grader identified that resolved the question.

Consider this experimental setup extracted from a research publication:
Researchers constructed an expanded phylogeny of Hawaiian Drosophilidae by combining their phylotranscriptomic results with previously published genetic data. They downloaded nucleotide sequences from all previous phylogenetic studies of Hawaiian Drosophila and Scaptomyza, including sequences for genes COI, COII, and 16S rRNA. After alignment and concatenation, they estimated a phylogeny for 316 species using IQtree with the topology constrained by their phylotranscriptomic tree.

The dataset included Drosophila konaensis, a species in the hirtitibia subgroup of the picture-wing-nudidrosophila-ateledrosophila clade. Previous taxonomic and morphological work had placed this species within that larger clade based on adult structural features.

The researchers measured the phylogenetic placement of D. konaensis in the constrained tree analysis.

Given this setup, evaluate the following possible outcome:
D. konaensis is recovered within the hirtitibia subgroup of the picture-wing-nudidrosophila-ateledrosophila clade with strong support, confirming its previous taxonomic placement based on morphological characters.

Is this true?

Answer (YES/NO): NO